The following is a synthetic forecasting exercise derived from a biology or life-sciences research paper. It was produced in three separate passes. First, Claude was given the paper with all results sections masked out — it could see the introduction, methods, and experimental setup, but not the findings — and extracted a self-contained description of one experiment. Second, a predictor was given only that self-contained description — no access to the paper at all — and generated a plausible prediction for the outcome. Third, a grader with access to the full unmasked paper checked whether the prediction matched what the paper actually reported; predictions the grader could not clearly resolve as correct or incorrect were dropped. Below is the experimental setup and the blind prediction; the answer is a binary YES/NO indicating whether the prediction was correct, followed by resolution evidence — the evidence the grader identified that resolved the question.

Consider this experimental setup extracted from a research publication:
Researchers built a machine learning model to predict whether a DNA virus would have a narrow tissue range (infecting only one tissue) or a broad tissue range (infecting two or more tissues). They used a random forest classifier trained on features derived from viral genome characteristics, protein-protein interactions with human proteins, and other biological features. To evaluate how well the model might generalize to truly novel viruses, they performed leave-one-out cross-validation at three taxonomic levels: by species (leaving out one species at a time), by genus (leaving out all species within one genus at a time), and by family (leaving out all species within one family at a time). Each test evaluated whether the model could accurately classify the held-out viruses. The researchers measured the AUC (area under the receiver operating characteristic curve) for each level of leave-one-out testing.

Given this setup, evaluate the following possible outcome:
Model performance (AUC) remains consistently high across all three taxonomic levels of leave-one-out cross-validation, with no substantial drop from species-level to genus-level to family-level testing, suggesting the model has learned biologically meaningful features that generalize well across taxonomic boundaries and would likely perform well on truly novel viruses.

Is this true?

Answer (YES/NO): NO